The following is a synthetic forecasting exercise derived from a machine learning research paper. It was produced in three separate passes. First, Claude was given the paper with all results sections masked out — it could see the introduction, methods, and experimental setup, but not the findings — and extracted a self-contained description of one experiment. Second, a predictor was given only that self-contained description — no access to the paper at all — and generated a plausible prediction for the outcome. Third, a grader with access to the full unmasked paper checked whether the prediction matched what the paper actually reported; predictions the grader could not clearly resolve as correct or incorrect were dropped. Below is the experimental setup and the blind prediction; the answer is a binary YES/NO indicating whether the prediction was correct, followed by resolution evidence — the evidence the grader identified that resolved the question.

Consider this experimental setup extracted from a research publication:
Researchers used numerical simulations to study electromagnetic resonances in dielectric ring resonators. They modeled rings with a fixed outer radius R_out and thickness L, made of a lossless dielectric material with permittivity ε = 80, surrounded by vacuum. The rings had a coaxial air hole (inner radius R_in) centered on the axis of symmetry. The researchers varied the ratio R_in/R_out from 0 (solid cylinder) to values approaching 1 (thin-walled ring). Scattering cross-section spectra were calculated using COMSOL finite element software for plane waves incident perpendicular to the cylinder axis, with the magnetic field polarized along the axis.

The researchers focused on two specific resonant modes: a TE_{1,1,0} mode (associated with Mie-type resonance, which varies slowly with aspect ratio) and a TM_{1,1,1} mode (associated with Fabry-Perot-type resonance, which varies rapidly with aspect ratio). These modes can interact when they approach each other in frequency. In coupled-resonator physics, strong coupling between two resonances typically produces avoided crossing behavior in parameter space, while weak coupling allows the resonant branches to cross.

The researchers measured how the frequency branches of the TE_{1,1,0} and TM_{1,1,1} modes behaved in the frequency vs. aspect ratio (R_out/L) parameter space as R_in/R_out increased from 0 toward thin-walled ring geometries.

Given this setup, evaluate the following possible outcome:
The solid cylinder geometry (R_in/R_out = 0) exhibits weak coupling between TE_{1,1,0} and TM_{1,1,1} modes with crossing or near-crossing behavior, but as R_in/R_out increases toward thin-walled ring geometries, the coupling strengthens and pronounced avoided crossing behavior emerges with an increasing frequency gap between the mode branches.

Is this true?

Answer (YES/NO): NO